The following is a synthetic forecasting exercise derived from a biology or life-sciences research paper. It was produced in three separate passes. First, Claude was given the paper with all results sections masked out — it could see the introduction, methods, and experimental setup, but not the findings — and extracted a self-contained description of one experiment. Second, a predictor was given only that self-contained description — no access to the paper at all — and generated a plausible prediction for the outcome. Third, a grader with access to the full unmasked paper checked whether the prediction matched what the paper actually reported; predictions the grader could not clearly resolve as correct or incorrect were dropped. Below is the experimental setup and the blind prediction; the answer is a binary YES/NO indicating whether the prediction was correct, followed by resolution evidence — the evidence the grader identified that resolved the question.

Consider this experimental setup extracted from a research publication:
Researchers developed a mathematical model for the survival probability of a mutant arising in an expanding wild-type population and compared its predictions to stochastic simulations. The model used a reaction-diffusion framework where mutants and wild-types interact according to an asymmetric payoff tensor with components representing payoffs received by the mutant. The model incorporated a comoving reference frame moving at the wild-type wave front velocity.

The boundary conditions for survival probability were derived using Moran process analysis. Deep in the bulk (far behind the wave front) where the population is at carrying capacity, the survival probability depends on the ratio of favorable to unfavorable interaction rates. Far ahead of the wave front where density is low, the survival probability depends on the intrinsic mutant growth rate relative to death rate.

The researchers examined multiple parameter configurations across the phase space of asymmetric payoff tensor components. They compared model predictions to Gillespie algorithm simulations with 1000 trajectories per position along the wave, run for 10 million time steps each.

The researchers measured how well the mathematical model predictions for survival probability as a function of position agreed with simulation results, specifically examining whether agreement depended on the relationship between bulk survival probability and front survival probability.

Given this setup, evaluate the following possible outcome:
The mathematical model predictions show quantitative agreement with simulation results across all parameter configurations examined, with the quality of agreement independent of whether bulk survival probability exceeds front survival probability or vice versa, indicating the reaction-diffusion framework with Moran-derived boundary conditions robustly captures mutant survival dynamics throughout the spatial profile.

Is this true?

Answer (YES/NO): NO